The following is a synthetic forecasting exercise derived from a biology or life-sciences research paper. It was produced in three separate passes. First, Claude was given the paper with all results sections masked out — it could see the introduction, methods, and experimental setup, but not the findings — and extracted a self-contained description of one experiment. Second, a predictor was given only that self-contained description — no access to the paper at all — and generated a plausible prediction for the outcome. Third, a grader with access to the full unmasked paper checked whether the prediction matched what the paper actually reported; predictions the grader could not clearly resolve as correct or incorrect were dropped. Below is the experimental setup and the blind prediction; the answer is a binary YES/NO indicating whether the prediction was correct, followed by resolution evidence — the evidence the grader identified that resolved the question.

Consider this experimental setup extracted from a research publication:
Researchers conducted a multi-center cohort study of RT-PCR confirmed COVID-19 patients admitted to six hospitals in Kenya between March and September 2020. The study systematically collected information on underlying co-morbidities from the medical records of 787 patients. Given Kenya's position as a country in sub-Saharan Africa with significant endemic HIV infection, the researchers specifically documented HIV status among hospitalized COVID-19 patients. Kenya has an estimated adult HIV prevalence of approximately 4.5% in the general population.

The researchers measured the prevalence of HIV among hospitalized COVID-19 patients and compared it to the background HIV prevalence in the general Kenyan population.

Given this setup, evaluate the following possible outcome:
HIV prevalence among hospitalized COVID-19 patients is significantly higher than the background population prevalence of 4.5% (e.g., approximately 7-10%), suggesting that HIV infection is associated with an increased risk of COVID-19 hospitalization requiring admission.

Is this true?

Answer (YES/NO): YES